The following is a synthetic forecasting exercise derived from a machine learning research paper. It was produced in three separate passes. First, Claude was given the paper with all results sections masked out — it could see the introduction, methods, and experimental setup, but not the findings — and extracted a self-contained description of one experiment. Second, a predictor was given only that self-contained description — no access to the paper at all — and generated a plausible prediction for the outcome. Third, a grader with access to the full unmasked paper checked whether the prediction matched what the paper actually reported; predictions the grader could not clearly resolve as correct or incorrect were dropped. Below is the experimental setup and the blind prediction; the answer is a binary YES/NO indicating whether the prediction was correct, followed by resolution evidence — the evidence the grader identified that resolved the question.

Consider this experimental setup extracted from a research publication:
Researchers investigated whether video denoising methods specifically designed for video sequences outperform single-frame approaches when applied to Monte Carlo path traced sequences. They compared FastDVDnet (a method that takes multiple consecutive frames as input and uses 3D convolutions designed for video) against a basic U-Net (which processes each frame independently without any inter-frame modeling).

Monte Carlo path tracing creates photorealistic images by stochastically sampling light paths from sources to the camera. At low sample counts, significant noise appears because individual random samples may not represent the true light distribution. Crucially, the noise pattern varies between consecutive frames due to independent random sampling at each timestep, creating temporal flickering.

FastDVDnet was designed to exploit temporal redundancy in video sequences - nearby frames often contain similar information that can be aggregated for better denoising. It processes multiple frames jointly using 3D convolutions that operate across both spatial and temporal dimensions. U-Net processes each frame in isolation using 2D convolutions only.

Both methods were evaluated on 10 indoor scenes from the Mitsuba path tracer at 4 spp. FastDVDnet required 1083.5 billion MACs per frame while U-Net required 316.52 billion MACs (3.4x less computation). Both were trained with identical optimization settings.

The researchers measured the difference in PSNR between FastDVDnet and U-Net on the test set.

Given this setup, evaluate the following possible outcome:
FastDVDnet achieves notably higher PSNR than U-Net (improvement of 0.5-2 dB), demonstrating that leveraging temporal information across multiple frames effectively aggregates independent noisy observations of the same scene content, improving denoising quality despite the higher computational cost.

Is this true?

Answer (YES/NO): NO